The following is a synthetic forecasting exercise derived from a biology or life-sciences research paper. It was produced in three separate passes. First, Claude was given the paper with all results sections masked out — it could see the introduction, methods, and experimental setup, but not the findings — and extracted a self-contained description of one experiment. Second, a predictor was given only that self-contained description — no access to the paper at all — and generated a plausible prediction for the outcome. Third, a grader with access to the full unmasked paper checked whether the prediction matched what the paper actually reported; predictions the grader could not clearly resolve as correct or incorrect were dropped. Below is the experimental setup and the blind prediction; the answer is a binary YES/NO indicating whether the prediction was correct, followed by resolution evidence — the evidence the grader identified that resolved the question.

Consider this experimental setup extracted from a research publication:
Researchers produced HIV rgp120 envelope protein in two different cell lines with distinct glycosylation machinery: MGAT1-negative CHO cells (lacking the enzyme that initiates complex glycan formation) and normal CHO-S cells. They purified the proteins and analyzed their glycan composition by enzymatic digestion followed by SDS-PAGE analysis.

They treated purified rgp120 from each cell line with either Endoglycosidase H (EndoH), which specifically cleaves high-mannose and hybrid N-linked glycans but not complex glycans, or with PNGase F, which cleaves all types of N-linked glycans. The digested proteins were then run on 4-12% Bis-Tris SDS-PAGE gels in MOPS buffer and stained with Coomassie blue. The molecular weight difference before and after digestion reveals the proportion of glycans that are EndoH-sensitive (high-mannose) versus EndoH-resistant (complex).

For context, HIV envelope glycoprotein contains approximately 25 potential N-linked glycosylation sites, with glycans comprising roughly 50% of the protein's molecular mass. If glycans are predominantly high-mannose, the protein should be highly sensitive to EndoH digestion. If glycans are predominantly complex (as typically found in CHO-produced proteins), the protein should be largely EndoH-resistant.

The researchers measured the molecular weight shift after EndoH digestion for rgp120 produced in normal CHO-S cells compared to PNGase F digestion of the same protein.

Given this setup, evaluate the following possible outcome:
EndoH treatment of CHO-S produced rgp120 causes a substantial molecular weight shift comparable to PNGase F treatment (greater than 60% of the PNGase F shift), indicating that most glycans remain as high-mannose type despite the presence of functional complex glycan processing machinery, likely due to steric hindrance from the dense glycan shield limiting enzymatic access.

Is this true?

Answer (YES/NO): NO